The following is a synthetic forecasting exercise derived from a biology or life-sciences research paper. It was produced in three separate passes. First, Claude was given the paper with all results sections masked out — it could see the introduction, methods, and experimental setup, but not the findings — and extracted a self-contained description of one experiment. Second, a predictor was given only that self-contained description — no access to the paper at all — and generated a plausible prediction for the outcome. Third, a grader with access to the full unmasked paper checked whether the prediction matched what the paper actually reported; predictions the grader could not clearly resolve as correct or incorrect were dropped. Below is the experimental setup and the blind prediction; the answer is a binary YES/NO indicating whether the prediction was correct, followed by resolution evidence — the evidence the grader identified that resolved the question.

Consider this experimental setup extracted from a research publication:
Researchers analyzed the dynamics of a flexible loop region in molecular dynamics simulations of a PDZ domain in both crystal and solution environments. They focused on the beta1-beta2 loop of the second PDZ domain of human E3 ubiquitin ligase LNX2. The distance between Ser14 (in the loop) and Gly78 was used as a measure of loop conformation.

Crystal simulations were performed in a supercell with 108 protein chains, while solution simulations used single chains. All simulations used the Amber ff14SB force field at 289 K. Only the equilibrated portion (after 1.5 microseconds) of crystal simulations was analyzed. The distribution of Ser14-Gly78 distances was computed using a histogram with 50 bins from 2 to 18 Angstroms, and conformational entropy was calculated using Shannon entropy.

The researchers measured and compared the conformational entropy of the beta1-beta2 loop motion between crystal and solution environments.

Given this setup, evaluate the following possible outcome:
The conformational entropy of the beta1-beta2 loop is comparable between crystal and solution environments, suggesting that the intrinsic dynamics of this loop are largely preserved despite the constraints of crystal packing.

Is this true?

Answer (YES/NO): NO